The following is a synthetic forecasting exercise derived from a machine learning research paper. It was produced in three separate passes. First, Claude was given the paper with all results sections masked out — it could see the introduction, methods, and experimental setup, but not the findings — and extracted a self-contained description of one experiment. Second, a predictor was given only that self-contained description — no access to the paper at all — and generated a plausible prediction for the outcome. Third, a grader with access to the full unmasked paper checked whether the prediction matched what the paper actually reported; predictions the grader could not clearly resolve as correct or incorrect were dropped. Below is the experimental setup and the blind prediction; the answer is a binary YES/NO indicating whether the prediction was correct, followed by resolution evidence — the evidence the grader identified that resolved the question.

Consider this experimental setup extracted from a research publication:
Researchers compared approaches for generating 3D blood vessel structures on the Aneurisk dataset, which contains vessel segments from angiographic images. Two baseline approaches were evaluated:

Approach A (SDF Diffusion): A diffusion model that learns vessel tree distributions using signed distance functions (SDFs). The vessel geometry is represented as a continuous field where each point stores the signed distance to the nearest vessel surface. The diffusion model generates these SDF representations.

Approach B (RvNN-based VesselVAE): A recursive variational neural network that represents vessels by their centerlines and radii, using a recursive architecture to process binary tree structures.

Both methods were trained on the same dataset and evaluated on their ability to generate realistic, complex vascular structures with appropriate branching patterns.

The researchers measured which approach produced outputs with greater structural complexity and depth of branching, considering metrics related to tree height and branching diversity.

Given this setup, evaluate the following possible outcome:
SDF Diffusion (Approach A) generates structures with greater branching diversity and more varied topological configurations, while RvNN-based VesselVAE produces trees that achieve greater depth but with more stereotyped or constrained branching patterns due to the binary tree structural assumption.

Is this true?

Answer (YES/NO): NO